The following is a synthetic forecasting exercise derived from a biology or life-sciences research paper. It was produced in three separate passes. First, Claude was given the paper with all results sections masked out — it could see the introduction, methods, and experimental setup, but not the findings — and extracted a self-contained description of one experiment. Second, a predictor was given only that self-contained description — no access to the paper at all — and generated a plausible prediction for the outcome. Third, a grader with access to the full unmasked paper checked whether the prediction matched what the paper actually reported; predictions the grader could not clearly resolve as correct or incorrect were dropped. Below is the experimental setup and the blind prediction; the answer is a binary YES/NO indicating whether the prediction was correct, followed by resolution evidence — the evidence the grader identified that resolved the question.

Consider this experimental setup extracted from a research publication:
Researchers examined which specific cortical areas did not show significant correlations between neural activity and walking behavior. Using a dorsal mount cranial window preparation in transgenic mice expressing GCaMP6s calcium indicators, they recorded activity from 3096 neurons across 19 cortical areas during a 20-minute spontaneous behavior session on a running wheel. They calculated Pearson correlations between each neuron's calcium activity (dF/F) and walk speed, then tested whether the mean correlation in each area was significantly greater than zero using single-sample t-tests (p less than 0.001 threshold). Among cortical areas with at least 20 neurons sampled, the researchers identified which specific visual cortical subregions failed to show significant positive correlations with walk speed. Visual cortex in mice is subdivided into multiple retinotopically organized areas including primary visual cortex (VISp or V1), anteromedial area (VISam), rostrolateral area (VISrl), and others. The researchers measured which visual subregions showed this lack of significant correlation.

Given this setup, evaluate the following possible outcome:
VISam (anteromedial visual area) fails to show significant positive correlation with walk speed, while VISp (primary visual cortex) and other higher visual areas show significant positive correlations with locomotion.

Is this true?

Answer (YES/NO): NO